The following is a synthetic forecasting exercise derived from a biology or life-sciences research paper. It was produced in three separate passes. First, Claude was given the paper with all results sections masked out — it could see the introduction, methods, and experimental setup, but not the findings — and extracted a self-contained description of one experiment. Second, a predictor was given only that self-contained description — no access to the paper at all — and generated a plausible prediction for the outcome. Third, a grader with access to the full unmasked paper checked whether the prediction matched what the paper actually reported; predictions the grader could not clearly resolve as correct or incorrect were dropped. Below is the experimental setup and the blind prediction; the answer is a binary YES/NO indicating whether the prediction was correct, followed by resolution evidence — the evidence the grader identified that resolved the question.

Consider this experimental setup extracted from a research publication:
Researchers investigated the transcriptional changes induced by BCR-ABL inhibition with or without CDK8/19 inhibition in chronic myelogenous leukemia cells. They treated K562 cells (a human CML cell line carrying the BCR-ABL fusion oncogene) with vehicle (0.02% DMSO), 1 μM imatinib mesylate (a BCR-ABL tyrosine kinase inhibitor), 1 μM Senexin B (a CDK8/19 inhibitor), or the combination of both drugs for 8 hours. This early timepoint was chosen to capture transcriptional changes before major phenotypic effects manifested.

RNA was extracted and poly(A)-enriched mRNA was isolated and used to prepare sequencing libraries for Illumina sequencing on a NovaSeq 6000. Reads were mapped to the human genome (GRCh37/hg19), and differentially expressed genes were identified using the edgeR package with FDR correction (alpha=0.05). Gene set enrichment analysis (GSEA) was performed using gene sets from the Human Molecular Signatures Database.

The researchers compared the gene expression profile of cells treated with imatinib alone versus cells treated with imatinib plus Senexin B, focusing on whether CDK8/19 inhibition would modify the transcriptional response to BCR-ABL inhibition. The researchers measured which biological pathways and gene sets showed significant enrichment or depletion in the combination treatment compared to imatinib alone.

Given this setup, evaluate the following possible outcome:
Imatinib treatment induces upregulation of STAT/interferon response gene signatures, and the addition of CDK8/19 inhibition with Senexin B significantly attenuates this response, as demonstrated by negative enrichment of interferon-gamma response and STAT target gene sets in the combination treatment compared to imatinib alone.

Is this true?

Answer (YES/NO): NO